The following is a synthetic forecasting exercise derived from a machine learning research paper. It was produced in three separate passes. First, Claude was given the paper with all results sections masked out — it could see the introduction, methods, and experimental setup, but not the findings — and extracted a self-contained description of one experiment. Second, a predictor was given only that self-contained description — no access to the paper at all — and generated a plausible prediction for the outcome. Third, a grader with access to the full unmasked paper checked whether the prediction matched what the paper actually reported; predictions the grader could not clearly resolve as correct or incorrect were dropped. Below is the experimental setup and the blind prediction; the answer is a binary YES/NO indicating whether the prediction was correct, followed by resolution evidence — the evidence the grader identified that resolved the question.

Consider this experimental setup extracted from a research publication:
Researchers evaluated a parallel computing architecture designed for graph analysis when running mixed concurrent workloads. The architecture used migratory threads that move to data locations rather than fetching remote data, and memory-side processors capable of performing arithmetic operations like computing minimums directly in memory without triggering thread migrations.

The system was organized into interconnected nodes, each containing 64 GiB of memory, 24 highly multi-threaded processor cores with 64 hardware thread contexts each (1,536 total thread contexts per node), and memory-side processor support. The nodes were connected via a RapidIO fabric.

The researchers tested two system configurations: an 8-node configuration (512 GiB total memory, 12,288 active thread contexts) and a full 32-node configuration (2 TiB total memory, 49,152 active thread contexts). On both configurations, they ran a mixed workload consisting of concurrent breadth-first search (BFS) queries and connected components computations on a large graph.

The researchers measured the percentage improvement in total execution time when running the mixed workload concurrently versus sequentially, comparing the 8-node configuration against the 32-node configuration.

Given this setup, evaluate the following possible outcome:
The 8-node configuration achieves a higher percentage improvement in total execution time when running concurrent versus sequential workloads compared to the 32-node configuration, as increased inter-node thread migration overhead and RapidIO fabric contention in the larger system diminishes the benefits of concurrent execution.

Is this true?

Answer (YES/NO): YES